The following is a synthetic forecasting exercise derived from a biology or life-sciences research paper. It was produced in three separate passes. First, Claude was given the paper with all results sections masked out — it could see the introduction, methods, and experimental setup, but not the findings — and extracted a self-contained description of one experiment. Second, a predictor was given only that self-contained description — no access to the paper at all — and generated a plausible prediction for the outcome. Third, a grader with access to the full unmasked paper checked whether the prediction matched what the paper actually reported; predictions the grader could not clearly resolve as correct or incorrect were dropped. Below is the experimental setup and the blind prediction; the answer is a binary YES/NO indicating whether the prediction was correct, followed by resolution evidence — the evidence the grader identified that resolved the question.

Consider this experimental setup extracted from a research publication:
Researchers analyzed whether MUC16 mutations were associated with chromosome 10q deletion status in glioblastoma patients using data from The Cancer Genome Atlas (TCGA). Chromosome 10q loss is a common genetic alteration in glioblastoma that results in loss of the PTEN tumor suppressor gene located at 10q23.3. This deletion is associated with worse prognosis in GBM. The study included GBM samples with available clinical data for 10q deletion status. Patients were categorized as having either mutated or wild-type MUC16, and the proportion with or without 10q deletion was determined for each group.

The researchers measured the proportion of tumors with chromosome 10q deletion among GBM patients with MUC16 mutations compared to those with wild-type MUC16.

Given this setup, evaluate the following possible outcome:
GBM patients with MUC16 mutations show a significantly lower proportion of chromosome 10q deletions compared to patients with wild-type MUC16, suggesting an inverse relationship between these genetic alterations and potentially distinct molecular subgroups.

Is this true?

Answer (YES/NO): NO